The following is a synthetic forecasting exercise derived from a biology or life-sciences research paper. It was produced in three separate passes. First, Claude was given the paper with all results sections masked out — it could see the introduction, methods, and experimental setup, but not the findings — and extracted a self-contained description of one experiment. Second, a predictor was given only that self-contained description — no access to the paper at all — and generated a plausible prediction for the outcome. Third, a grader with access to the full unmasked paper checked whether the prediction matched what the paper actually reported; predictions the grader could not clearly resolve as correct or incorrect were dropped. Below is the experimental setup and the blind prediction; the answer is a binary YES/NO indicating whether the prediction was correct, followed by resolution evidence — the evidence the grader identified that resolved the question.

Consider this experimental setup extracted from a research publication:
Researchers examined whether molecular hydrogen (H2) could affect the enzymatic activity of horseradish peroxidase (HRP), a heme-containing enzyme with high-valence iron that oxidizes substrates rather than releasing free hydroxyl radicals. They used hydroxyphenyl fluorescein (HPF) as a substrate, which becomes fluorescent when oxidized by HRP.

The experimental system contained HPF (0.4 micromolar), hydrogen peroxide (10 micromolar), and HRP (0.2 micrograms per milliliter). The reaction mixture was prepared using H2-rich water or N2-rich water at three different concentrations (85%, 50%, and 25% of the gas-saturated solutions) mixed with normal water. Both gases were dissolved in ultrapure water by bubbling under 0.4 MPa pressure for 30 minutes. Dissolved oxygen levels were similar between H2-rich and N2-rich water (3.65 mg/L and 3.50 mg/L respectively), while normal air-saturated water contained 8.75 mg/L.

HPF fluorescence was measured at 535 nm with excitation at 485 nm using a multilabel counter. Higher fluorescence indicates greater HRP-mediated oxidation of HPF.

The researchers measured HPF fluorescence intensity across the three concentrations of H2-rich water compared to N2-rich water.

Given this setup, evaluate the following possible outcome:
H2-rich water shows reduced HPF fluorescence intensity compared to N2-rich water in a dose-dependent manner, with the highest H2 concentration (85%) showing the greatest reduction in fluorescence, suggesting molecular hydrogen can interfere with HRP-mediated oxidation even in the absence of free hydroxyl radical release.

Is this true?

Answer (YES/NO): NO